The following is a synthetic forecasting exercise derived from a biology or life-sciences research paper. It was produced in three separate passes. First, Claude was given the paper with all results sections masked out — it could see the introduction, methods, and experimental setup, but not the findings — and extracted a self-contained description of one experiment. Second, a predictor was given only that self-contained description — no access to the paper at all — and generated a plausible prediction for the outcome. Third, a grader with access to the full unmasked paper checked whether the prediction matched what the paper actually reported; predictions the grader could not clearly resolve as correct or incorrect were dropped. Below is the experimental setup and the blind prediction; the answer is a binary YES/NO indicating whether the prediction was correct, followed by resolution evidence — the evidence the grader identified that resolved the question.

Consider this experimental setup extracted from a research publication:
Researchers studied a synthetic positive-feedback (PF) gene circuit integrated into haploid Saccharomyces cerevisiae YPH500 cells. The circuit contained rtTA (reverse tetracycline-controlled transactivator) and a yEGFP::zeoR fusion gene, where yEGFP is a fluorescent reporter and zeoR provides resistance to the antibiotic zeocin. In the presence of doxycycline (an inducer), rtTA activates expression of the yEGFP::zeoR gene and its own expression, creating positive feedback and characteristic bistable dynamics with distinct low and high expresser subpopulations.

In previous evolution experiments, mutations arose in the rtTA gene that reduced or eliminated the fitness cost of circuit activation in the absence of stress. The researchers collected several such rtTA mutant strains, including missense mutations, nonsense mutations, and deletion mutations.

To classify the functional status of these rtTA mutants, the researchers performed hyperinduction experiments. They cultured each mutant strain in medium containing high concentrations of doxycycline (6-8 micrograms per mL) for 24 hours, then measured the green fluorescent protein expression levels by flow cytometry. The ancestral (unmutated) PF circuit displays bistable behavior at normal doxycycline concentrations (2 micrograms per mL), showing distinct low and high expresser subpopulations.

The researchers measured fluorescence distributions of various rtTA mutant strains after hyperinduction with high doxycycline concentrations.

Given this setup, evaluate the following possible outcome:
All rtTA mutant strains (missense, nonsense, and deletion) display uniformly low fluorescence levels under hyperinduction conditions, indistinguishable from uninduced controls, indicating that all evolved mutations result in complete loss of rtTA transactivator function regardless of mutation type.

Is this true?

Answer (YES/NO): NO